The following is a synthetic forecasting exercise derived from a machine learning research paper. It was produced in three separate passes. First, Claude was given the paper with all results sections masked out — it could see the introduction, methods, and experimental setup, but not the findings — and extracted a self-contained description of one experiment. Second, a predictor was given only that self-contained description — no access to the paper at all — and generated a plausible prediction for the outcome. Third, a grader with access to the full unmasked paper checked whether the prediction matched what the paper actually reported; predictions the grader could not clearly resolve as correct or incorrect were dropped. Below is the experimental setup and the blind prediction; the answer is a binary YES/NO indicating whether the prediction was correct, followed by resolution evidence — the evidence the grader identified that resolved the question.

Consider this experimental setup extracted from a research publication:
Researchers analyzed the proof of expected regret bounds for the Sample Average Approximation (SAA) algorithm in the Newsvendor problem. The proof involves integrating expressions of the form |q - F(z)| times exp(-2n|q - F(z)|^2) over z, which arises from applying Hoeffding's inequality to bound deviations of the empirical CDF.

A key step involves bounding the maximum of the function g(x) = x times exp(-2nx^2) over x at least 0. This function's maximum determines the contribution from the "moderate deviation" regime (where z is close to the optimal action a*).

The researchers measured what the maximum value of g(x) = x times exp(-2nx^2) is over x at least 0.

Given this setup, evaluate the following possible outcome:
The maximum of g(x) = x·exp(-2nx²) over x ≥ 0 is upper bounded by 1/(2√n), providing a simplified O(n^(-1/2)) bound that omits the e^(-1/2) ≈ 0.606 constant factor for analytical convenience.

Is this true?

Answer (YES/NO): NO